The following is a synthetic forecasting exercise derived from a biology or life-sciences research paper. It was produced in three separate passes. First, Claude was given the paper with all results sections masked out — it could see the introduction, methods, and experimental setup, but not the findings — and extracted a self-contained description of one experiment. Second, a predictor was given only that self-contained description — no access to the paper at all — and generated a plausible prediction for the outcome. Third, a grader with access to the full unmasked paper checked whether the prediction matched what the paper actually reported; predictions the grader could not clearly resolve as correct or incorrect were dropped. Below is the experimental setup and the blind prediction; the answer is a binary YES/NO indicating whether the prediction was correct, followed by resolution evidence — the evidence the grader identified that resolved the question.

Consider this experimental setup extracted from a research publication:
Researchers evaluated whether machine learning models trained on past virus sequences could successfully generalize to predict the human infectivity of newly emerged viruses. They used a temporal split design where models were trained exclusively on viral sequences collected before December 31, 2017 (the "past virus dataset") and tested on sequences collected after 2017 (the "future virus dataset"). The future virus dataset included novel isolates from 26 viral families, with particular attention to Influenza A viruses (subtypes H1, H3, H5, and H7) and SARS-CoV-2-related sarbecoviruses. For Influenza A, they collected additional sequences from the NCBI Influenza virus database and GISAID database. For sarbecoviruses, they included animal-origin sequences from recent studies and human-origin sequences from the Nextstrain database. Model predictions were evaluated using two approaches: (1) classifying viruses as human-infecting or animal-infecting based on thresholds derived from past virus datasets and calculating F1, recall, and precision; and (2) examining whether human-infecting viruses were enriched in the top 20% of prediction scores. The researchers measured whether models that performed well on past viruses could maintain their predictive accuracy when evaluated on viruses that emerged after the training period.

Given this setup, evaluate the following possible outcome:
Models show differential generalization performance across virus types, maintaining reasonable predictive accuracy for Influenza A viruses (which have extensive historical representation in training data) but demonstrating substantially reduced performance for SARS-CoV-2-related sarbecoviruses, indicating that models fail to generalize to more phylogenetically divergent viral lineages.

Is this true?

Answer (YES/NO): NO